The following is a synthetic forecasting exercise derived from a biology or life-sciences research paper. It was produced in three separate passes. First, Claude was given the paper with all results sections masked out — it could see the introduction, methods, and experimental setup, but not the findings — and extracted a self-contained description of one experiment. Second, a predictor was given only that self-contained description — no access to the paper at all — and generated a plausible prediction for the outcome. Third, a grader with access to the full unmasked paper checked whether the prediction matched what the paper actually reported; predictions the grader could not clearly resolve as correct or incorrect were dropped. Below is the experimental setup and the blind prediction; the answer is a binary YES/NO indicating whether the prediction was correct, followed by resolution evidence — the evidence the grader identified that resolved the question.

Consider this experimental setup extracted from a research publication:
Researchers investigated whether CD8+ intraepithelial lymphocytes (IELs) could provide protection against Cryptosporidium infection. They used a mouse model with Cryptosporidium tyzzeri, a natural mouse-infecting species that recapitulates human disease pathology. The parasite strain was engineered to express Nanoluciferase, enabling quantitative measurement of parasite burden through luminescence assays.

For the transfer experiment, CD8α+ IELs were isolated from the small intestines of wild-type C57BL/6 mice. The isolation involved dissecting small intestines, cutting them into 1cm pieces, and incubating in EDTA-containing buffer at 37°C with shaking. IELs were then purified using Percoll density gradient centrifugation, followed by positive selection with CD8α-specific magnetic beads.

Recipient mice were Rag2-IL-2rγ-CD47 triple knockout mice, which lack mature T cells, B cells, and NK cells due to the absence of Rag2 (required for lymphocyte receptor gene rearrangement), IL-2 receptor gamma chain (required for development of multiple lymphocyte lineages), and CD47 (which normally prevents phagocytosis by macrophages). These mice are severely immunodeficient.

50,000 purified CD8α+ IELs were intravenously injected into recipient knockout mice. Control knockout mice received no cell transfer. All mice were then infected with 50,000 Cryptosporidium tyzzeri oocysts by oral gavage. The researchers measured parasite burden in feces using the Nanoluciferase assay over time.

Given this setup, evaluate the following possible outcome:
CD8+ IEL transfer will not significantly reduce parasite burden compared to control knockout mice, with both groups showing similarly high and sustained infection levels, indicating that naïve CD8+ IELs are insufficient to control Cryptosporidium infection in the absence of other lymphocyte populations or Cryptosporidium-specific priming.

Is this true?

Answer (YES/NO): NO